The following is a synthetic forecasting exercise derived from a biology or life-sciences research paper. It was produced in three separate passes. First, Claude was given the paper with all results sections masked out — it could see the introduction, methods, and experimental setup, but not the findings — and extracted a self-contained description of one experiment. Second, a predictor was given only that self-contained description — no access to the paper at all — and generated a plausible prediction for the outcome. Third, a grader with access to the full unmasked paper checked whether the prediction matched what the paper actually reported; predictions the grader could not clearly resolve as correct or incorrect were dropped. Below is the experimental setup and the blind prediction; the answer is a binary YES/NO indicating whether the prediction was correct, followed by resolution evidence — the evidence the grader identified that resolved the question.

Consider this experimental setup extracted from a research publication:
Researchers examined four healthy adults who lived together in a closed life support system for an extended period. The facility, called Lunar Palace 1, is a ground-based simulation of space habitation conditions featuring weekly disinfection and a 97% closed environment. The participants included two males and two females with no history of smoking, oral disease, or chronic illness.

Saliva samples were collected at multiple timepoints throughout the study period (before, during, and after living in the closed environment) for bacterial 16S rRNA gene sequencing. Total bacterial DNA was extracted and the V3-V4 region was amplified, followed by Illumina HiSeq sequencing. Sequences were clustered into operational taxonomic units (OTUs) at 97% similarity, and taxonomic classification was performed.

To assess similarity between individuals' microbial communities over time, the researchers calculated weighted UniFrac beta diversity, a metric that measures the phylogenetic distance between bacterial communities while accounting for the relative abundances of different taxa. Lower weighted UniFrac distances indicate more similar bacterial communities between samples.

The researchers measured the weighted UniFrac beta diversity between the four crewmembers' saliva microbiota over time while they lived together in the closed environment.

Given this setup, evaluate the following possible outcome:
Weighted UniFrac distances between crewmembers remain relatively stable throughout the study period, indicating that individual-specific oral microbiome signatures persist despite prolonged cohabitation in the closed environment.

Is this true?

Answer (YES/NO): NO